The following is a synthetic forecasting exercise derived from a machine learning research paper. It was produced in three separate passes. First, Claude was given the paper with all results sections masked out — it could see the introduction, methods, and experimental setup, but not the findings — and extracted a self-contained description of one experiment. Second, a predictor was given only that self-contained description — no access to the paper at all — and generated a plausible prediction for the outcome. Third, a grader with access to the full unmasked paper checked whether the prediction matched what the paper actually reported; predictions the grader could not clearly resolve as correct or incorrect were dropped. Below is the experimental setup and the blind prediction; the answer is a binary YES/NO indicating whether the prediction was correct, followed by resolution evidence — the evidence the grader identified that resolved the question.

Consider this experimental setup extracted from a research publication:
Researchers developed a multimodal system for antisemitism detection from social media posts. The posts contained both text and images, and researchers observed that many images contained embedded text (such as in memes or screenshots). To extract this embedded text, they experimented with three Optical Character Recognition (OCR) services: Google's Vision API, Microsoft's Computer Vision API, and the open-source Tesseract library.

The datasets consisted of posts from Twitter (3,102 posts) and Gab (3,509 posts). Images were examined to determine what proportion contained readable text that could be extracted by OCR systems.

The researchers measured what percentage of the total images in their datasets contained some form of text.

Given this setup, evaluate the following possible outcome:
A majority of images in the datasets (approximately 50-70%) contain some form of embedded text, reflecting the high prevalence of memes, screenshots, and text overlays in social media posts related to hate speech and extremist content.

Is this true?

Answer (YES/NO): NO